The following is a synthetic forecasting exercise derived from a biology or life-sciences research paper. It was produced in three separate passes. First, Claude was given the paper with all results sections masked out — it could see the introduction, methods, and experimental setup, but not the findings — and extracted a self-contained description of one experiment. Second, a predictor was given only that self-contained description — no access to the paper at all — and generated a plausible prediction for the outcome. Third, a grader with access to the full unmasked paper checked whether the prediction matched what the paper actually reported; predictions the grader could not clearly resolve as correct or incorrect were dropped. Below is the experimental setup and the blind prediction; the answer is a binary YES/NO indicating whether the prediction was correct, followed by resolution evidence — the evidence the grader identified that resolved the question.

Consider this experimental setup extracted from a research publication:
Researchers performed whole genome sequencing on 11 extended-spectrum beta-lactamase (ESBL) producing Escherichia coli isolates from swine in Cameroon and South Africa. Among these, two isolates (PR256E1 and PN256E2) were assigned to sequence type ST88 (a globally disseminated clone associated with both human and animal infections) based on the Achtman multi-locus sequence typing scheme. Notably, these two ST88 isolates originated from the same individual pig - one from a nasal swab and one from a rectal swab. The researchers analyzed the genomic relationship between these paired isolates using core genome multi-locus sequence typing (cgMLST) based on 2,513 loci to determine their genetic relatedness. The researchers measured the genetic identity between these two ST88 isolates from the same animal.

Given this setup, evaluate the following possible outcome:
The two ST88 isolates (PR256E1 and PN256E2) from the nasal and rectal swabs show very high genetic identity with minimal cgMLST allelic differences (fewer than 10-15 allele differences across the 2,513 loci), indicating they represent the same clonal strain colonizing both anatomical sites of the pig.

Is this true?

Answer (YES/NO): YES